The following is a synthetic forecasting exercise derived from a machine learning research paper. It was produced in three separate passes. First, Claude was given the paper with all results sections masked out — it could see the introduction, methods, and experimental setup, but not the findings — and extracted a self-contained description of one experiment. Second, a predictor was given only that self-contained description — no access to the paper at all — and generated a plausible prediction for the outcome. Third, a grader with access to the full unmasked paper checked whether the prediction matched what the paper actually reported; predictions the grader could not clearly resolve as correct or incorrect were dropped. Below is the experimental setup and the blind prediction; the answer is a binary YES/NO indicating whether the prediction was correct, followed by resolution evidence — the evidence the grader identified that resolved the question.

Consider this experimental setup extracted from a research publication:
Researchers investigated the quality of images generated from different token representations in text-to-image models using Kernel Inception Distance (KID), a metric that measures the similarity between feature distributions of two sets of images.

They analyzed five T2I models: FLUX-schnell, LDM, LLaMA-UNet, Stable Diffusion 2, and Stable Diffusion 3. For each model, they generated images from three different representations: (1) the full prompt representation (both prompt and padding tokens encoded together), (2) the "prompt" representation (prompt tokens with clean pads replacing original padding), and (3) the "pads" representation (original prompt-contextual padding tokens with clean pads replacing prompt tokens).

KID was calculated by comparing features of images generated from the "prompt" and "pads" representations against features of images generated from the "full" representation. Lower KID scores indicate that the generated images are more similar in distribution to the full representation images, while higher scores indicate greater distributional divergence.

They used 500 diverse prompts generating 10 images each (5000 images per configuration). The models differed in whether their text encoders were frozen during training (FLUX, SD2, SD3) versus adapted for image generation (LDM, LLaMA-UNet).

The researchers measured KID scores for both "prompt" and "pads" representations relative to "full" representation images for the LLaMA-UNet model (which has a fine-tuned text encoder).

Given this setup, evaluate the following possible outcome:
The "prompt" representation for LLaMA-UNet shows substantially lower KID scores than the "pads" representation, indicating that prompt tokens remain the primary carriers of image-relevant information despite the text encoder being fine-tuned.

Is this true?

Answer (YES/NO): NO